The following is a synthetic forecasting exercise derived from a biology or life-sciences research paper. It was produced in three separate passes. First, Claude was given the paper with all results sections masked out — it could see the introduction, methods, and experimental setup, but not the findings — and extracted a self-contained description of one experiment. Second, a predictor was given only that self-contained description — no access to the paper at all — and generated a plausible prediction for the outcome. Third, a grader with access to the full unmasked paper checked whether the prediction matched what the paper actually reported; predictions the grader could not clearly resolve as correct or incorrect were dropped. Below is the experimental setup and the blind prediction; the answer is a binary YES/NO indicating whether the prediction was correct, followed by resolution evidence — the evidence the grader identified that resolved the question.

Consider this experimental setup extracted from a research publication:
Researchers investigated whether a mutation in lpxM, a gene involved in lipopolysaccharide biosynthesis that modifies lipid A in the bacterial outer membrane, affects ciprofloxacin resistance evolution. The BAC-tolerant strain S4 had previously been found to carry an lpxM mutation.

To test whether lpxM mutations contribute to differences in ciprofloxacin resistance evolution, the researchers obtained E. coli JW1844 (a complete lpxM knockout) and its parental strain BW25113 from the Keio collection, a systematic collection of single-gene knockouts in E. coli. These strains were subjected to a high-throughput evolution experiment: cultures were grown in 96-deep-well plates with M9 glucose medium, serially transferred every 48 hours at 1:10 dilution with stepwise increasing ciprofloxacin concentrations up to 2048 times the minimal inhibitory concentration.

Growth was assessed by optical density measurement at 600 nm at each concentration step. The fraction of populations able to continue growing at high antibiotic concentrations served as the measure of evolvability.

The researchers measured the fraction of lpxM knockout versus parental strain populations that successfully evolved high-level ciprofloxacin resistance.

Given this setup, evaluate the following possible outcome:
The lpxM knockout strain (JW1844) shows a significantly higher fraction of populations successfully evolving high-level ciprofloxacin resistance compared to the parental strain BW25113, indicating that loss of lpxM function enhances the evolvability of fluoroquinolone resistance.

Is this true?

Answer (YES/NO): NO